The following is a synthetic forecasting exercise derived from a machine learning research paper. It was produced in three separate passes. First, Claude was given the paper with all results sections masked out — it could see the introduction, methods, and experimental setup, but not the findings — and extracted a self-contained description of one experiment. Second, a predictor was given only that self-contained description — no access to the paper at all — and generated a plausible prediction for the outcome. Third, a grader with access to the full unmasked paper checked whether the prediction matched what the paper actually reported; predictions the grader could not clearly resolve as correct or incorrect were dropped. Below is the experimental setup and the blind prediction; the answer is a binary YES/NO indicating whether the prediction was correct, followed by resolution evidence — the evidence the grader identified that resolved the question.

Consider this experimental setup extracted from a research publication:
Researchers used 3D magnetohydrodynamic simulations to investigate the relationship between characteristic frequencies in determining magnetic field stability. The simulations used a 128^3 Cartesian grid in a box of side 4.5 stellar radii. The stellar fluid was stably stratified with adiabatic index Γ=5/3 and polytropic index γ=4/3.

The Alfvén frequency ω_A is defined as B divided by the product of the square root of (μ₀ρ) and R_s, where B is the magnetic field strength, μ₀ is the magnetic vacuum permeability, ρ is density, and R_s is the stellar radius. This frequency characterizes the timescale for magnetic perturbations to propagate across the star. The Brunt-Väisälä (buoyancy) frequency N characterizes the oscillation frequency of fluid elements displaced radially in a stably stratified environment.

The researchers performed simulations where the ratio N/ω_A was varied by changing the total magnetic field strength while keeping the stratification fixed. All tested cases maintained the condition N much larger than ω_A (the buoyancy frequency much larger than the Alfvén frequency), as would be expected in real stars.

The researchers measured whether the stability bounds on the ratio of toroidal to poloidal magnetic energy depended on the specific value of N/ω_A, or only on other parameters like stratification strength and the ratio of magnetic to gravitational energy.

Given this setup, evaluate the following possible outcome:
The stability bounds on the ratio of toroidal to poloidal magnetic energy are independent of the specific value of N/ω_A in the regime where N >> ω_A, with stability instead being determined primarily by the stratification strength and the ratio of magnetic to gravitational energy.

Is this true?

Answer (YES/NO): YES